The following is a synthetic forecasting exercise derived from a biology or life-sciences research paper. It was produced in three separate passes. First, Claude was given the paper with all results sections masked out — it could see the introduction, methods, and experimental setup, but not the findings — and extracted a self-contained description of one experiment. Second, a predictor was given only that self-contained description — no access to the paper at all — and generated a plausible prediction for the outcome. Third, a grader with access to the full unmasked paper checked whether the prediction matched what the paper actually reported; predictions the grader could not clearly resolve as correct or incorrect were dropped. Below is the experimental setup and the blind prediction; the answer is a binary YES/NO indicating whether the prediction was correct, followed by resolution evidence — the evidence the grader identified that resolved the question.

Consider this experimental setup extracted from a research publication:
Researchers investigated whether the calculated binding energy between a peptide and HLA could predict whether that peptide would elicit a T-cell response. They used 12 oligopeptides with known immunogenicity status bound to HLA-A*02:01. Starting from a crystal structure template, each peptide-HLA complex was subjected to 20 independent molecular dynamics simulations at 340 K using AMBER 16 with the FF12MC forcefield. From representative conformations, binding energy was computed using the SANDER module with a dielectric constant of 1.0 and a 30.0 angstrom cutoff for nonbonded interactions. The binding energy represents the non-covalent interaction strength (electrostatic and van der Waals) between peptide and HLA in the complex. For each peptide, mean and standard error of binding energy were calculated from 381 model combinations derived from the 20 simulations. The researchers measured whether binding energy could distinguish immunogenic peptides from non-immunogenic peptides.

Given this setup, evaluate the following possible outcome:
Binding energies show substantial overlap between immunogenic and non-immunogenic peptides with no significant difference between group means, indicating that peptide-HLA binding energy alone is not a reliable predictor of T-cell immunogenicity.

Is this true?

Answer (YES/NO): YES